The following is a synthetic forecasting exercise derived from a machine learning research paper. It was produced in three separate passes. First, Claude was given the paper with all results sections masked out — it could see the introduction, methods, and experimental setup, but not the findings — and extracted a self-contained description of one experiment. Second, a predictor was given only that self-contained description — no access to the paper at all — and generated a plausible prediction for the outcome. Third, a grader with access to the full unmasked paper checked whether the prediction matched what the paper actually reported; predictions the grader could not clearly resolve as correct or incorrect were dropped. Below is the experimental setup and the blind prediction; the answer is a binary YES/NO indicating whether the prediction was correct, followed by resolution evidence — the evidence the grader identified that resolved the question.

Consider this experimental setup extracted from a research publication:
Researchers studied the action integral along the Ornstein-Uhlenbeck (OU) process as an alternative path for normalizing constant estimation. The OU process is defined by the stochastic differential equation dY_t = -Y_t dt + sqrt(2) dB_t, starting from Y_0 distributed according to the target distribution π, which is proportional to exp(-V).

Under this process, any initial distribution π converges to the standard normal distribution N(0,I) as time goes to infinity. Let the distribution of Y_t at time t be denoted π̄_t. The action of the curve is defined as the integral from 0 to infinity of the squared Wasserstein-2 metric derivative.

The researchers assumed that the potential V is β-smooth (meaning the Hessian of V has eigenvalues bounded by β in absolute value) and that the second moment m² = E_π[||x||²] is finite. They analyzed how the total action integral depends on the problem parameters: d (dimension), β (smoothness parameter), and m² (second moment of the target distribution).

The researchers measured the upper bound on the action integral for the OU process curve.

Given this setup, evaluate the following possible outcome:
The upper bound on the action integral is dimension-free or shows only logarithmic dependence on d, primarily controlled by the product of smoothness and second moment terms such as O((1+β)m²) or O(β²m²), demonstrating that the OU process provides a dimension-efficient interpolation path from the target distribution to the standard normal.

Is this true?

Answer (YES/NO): NO